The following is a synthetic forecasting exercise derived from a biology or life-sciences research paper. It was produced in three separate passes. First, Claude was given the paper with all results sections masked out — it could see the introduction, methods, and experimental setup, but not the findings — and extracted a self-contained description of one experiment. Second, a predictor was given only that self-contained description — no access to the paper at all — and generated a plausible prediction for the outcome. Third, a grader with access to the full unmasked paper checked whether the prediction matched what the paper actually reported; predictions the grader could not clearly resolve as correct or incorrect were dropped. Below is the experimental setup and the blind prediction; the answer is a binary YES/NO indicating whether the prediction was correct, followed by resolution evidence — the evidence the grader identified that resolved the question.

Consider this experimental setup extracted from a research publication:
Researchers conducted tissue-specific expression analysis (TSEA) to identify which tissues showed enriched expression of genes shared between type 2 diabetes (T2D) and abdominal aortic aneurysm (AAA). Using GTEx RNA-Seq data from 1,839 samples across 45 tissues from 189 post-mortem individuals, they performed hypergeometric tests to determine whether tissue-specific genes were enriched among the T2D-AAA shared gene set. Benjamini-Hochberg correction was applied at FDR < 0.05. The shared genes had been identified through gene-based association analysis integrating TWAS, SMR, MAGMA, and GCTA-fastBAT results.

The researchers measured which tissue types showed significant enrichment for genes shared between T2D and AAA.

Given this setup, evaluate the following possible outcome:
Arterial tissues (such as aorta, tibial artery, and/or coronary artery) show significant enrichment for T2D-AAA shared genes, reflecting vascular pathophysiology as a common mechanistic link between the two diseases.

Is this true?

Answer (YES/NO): NO